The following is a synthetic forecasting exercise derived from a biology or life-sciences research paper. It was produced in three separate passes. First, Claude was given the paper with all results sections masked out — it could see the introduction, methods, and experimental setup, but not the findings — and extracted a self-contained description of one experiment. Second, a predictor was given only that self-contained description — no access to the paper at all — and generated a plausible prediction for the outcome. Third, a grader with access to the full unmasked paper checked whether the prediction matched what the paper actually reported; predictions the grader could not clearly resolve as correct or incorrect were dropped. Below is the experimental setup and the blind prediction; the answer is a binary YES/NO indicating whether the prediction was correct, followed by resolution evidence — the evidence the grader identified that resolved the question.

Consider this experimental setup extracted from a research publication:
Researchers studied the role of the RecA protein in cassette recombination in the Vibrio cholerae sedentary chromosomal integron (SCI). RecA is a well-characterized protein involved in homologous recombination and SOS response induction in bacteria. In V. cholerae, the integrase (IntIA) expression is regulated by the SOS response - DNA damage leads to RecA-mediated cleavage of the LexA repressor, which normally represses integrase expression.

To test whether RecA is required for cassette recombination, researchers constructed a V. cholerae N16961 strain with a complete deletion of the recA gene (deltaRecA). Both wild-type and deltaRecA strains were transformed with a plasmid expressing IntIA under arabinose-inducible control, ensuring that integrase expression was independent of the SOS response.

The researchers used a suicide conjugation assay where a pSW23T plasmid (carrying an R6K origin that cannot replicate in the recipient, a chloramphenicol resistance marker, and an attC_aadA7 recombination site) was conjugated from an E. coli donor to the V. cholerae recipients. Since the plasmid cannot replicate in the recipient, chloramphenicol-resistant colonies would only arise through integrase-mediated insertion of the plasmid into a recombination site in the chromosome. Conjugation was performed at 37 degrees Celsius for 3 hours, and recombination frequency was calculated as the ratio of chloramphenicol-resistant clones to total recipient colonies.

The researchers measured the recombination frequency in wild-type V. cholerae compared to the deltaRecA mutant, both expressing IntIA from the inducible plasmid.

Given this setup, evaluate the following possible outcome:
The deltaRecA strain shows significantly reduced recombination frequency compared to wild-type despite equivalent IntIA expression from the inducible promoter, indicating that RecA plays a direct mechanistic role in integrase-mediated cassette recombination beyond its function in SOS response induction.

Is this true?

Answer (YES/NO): YES